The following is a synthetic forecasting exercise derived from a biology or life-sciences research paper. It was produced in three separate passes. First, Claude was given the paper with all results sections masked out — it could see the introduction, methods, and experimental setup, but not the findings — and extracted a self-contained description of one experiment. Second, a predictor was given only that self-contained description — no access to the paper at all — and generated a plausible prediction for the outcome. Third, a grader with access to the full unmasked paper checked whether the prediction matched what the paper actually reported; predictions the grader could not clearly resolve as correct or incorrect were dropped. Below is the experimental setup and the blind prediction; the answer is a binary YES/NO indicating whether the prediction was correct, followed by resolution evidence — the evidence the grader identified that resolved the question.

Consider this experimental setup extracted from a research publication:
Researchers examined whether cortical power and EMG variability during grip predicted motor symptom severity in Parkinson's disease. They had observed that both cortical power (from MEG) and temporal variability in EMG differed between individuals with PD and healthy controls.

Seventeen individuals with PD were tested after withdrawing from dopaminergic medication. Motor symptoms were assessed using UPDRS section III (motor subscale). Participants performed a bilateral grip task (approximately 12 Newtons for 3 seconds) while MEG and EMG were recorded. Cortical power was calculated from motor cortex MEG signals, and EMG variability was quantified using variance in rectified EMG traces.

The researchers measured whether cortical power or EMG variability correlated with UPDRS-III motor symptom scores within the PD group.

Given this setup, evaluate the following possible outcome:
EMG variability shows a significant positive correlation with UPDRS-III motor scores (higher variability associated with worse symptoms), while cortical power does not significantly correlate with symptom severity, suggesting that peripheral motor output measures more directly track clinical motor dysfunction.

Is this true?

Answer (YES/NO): NO